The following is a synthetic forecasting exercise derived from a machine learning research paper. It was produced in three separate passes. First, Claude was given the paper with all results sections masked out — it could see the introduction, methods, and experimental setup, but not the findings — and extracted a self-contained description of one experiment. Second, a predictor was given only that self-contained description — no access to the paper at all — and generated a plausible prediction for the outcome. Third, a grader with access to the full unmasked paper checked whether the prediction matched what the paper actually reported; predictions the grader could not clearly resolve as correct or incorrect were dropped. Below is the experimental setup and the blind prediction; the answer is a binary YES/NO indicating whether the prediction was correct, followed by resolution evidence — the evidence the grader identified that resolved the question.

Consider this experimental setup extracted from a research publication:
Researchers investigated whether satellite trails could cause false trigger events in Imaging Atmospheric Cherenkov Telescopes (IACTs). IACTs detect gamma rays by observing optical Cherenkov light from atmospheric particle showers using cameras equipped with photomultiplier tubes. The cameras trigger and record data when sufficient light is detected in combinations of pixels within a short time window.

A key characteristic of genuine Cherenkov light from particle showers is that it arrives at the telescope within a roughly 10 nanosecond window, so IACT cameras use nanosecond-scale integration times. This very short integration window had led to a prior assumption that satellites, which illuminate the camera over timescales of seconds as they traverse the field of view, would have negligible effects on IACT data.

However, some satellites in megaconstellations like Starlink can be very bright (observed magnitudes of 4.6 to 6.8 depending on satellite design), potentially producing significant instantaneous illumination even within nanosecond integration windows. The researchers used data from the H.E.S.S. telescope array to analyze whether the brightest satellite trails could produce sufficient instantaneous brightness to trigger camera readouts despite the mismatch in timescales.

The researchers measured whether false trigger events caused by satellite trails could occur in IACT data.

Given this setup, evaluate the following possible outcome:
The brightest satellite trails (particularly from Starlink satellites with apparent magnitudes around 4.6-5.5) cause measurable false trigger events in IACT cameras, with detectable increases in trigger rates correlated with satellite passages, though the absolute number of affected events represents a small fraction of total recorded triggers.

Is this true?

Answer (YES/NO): NO